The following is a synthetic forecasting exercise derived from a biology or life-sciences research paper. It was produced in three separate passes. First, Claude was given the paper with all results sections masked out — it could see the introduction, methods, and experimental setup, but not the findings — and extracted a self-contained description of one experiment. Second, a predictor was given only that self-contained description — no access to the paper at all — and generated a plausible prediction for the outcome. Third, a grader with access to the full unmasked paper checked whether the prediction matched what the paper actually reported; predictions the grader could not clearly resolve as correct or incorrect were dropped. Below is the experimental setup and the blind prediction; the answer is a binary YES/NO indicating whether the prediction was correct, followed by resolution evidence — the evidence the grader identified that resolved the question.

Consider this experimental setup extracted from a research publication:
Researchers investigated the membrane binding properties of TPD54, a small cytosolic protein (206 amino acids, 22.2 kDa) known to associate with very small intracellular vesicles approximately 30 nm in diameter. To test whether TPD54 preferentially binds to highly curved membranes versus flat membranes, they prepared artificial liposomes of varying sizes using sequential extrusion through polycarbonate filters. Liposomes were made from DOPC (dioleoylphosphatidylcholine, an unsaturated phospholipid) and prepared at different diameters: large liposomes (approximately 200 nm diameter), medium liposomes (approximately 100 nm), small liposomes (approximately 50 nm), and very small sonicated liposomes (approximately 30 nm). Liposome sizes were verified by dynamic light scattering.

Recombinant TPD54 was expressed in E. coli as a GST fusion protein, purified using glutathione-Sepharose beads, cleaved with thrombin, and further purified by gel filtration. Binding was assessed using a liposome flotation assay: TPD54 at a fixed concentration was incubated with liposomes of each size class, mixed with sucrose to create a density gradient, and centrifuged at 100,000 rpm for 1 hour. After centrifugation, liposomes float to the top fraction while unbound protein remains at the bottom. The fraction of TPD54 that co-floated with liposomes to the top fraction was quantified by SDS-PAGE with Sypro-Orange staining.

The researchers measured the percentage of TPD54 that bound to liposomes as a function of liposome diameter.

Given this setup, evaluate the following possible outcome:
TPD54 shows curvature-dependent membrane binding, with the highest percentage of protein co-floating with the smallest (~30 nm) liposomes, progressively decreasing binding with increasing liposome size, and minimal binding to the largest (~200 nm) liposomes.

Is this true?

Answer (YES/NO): YES